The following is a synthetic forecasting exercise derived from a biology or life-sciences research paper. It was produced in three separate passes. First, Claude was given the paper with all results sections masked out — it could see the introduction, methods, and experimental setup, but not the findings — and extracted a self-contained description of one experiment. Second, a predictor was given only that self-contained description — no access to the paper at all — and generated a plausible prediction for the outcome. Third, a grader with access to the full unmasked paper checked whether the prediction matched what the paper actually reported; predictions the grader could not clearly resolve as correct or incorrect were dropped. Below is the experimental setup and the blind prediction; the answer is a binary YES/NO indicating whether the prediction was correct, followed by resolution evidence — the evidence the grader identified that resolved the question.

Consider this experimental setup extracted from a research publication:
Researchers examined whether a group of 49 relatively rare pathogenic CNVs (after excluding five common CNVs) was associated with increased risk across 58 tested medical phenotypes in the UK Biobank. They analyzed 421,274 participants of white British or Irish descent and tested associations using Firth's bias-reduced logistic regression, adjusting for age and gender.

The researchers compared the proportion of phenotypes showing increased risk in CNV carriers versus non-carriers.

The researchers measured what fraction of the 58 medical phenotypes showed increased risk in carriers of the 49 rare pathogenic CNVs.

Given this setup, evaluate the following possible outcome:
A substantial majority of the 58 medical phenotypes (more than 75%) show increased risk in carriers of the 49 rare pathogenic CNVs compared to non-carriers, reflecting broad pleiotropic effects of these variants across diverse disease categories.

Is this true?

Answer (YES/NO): NO